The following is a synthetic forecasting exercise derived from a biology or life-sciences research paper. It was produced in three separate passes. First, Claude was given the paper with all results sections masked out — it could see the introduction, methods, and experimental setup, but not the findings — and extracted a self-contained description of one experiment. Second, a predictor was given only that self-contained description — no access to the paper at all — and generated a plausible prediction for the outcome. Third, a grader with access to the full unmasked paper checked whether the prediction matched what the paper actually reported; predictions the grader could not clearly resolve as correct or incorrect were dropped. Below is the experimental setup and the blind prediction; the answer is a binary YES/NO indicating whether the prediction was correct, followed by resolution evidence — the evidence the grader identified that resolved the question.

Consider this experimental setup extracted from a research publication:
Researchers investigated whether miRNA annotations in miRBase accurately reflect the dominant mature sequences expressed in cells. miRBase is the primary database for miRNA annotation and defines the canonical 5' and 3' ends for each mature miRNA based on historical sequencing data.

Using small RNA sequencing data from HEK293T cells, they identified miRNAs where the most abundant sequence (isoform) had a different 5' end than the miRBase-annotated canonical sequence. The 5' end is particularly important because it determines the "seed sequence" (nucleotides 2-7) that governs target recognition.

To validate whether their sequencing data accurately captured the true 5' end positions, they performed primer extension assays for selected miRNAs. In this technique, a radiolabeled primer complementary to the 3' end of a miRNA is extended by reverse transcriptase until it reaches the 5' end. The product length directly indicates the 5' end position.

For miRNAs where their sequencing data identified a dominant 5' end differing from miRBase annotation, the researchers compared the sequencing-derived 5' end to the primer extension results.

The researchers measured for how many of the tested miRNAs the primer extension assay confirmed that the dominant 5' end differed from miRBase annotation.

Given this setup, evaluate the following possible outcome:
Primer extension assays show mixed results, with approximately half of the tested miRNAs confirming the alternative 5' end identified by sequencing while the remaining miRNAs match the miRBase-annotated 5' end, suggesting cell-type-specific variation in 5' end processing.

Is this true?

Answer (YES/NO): NO